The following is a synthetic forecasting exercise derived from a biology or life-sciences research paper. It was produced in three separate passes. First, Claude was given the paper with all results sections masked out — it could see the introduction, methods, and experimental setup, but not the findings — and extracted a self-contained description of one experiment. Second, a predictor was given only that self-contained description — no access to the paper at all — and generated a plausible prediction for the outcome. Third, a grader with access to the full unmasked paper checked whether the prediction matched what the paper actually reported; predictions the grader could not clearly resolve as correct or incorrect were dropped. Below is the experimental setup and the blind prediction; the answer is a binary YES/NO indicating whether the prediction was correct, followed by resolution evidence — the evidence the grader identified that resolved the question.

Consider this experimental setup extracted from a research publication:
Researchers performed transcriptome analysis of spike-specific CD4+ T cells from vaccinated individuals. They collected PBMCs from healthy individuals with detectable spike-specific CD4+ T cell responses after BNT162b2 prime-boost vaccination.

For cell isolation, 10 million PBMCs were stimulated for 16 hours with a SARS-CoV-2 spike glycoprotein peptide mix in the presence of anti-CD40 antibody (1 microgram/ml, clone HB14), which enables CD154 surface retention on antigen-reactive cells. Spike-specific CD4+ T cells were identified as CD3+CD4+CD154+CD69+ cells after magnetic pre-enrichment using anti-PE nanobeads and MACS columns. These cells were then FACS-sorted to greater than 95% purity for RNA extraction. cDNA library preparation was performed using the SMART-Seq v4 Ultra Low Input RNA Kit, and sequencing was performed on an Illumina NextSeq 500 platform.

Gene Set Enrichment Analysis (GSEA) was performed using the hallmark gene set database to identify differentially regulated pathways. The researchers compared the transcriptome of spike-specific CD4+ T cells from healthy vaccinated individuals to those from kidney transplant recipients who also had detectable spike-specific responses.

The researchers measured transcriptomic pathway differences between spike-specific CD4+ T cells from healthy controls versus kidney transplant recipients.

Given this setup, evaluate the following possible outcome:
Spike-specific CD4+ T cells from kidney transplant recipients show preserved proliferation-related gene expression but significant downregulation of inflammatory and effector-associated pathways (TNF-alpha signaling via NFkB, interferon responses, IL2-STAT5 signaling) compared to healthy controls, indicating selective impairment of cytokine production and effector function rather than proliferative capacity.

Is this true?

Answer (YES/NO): YES